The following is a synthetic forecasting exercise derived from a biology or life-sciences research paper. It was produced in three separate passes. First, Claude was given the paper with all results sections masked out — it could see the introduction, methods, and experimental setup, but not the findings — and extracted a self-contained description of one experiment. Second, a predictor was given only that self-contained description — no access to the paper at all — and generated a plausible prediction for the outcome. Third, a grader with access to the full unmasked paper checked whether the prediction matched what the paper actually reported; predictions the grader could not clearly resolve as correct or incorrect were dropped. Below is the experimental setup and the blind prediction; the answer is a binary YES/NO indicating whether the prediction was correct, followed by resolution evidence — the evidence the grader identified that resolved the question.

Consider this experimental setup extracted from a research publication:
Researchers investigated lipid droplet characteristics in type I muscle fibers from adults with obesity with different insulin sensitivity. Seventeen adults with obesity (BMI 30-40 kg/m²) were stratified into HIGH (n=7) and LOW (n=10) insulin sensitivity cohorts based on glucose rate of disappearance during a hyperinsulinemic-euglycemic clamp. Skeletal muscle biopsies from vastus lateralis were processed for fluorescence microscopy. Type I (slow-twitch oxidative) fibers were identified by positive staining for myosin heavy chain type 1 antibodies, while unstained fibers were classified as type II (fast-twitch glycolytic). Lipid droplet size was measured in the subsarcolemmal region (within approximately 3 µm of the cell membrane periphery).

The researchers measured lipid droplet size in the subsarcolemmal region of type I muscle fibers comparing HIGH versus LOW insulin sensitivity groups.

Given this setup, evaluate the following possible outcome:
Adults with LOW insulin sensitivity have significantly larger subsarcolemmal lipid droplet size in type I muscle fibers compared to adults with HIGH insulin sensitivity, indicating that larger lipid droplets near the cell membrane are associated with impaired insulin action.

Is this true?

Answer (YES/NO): NO